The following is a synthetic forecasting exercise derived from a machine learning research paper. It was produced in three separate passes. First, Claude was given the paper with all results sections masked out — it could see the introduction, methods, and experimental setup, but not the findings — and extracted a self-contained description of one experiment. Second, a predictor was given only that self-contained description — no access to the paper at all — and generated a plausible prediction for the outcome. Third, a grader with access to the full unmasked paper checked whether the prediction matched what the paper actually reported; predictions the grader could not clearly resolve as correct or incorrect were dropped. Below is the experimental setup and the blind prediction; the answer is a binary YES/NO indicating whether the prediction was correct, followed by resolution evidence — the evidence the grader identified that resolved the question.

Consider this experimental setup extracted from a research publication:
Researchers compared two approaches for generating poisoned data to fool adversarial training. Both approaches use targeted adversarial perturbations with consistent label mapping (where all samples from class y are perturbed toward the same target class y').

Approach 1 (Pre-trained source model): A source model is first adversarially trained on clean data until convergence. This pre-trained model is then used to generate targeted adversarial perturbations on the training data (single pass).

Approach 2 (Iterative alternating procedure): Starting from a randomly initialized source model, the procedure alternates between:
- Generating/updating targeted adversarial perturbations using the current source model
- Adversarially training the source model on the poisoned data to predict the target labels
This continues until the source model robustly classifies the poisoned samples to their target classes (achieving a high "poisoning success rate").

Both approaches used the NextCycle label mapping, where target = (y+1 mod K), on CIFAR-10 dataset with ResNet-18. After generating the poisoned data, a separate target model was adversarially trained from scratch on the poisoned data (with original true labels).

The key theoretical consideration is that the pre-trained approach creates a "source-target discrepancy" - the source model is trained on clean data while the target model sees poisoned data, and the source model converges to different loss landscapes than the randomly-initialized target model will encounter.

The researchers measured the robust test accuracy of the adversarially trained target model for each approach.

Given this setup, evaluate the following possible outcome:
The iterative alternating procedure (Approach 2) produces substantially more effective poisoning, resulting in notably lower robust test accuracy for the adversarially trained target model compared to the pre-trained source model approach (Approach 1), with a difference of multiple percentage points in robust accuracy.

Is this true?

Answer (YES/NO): YES